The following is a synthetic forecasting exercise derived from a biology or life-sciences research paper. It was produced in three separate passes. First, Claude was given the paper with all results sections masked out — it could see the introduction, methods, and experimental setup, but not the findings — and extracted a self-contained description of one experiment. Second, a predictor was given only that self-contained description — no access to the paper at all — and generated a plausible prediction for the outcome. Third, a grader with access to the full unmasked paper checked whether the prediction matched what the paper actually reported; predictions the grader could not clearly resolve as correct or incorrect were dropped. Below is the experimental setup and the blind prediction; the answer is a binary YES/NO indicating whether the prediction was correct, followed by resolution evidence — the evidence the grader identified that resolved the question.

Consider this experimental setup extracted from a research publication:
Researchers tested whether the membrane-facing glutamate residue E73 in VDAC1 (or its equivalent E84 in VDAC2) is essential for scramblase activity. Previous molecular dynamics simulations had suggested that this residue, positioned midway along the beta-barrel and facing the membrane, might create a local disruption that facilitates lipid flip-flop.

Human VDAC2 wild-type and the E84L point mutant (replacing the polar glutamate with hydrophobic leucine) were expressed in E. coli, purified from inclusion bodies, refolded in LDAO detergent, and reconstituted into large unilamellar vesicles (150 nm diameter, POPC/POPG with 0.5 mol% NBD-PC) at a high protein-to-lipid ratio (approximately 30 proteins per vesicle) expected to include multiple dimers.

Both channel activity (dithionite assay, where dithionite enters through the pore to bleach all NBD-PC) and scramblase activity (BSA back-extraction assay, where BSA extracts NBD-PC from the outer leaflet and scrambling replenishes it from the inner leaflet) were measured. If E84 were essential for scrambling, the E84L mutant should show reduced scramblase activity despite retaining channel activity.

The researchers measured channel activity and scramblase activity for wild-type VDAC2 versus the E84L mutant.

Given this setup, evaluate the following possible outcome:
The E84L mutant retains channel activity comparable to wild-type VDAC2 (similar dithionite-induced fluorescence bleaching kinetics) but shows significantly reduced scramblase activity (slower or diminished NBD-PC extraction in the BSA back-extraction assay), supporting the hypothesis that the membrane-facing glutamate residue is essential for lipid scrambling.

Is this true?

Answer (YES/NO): NO